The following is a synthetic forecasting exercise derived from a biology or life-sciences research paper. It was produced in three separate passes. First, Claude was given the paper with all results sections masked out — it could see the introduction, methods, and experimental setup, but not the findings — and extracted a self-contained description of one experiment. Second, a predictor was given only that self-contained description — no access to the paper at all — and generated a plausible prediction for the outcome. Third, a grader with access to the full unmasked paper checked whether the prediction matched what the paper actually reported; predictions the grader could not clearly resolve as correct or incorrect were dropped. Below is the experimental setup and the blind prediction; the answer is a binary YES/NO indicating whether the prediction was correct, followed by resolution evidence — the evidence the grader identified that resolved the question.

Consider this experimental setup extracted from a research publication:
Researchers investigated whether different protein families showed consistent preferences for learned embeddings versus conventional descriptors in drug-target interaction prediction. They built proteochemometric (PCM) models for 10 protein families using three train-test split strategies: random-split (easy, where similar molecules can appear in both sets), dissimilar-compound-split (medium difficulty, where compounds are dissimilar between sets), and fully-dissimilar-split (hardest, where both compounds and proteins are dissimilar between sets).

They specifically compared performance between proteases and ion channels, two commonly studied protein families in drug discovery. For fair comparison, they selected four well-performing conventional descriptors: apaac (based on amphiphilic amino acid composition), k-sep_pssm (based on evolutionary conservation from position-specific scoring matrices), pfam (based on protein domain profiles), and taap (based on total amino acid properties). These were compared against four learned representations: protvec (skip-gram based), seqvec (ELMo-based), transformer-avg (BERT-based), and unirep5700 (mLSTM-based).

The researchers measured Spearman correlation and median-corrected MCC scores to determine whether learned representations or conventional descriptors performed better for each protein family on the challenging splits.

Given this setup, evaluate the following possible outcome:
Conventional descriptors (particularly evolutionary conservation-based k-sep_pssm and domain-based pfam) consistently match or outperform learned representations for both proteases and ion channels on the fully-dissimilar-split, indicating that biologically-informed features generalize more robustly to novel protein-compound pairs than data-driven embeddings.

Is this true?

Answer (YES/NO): NO